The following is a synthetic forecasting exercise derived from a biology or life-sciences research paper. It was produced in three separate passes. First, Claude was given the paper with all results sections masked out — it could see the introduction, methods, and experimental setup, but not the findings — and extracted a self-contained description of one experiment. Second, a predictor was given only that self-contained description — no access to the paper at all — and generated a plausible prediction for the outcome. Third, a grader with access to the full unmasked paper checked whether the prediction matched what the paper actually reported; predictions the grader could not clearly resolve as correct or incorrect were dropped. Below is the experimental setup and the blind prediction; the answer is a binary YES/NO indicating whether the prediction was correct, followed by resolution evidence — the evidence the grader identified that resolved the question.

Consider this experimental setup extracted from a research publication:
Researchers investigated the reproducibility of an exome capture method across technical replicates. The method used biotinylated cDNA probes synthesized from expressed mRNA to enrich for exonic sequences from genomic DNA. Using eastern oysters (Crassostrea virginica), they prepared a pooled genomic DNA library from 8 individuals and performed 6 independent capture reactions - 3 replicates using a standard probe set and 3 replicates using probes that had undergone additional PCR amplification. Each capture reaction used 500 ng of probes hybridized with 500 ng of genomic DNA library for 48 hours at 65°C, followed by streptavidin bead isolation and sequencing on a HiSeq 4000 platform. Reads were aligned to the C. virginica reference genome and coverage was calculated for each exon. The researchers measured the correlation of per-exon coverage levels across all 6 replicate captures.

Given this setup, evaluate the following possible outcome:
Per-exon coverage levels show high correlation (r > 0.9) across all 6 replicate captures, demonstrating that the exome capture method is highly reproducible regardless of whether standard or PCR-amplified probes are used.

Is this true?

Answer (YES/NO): YES